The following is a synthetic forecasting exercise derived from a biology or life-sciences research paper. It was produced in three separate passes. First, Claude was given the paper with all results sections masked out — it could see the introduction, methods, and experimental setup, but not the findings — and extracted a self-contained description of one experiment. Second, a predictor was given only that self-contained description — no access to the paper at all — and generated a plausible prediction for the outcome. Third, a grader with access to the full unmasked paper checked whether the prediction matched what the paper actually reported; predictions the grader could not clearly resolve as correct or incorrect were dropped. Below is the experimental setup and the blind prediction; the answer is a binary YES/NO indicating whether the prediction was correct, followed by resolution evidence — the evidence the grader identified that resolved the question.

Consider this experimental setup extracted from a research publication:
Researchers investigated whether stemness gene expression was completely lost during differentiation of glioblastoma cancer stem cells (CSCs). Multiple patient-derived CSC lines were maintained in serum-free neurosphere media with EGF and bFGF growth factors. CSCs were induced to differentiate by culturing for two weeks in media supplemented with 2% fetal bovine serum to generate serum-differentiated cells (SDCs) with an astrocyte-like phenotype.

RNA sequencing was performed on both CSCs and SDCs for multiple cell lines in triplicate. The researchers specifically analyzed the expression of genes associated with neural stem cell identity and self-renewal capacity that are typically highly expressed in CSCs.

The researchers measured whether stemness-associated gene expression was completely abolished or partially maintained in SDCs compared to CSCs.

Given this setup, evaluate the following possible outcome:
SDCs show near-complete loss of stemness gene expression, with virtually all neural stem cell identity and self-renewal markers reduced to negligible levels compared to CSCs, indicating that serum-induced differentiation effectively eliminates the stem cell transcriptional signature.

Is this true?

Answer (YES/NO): NO